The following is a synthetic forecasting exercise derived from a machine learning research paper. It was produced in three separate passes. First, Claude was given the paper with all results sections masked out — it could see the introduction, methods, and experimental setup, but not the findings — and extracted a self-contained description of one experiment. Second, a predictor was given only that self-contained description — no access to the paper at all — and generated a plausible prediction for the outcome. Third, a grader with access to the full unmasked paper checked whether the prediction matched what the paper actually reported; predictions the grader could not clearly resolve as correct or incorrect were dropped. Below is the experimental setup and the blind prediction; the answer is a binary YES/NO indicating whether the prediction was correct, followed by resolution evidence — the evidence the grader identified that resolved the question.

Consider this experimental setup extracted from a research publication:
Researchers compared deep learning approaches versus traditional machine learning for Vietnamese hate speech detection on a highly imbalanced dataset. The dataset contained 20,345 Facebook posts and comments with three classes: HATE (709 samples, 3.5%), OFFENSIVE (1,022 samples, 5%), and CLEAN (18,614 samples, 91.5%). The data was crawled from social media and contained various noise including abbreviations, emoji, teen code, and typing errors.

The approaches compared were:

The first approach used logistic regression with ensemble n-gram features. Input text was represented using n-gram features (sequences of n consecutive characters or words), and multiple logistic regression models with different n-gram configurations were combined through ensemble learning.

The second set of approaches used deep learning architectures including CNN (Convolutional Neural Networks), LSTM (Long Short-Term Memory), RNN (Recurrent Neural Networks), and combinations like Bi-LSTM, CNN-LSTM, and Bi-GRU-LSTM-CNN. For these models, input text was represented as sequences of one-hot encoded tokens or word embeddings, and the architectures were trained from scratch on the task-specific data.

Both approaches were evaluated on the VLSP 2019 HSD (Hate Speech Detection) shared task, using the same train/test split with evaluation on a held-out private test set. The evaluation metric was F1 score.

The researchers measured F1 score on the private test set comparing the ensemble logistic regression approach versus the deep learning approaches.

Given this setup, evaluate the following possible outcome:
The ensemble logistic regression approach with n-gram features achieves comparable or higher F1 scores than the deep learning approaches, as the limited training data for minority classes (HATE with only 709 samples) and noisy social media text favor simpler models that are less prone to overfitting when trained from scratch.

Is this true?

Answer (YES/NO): YES